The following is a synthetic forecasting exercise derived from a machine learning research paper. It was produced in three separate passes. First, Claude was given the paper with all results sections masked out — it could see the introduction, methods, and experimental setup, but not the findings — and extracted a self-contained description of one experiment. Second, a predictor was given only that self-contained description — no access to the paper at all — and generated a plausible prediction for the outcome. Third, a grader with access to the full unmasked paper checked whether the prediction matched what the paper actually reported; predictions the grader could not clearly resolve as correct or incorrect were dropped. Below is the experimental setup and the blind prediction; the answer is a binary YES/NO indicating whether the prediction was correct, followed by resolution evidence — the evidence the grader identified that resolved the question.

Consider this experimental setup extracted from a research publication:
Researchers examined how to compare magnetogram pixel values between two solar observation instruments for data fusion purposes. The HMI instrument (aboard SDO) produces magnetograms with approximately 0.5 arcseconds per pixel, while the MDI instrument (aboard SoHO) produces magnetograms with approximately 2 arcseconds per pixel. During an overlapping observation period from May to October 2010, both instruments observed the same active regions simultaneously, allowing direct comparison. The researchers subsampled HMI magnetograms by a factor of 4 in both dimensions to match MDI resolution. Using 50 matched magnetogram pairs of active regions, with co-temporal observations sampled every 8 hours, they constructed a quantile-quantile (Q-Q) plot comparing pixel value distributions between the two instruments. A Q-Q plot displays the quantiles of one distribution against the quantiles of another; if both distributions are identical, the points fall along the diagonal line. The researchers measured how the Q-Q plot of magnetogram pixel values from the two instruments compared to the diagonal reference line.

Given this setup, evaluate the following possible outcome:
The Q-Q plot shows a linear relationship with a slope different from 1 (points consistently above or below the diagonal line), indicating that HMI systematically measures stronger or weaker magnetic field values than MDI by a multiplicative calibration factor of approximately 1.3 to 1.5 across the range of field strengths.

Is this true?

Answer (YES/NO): NO